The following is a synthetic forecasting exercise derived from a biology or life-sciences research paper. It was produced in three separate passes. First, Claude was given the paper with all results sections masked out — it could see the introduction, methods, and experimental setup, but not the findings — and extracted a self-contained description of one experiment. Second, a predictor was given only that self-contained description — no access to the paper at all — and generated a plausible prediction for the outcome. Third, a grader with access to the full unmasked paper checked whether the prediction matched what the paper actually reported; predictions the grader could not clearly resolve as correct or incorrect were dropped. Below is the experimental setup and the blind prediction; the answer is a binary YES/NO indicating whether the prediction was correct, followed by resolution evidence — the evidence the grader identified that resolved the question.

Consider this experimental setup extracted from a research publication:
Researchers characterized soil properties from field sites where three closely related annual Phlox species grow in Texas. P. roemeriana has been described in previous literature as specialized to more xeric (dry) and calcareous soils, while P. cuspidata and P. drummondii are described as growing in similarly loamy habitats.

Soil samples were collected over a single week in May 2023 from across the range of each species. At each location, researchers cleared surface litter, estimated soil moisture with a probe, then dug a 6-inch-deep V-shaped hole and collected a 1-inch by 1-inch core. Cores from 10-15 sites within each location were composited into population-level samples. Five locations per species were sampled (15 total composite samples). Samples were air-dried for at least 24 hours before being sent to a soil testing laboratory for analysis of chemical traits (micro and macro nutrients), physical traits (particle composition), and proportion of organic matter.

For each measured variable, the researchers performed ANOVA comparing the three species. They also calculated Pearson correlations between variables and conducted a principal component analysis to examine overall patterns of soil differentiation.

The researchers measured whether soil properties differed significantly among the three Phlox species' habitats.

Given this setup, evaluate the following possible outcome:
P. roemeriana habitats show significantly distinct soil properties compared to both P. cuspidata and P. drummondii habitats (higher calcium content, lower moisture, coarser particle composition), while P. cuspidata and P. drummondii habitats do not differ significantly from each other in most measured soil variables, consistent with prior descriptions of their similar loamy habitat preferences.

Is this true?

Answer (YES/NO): NO